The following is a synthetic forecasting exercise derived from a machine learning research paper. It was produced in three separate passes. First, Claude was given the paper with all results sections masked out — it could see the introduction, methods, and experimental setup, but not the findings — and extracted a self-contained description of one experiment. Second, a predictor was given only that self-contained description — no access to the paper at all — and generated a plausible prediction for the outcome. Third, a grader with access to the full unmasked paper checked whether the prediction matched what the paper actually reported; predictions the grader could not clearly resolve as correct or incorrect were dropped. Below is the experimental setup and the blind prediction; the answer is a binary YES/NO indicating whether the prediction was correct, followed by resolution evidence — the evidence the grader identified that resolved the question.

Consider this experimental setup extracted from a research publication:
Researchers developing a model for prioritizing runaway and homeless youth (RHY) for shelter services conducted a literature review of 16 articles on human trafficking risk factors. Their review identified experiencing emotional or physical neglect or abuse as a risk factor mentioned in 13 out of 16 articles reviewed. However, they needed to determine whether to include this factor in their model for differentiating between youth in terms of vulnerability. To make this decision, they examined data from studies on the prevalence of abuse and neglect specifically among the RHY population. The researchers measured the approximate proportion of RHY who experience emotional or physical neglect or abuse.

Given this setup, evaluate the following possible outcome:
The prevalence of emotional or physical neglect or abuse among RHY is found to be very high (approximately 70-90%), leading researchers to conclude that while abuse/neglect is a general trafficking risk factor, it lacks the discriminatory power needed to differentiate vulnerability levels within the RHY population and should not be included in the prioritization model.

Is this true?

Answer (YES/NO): YES